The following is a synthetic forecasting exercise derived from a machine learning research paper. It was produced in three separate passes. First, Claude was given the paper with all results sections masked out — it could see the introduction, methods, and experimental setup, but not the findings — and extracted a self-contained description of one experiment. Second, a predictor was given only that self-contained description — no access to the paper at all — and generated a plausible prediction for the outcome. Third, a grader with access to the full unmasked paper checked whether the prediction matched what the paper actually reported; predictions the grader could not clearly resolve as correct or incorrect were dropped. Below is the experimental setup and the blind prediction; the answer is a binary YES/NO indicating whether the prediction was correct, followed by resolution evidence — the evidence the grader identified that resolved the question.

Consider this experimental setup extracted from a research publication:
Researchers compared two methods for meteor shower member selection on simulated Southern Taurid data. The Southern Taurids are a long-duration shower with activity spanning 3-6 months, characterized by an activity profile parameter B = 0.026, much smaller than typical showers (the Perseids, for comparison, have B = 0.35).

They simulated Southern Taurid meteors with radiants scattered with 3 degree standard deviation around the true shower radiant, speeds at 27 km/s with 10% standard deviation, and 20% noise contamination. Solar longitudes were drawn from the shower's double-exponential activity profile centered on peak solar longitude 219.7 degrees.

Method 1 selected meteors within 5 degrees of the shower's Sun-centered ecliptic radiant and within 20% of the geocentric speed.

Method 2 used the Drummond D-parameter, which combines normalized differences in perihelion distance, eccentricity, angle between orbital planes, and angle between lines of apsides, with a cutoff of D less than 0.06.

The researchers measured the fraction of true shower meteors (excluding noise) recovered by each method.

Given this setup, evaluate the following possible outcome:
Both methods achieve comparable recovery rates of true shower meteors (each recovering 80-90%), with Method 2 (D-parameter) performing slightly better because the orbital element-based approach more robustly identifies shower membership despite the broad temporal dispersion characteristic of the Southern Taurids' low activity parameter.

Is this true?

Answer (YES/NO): NO